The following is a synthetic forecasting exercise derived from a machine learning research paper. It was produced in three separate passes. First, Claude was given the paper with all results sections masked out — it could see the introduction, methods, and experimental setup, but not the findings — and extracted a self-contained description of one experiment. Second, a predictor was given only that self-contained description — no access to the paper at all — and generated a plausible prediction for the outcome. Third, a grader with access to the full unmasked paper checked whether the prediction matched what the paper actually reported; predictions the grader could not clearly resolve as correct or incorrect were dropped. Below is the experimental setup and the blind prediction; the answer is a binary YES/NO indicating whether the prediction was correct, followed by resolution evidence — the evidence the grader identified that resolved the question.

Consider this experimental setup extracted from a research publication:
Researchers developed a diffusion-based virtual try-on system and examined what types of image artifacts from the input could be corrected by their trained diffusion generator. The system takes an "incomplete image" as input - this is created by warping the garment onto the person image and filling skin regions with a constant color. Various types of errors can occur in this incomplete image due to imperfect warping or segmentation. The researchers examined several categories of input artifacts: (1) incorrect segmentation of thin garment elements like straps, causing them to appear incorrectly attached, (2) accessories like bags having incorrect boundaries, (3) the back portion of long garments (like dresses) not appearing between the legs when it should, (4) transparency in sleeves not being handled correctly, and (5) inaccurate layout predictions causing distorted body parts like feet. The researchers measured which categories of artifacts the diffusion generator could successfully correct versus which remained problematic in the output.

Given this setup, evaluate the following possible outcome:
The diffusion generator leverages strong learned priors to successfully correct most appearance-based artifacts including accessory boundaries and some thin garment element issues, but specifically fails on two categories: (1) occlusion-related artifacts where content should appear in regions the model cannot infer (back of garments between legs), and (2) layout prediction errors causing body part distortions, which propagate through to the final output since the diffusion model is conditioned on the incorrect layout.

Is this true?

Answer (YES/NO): NO